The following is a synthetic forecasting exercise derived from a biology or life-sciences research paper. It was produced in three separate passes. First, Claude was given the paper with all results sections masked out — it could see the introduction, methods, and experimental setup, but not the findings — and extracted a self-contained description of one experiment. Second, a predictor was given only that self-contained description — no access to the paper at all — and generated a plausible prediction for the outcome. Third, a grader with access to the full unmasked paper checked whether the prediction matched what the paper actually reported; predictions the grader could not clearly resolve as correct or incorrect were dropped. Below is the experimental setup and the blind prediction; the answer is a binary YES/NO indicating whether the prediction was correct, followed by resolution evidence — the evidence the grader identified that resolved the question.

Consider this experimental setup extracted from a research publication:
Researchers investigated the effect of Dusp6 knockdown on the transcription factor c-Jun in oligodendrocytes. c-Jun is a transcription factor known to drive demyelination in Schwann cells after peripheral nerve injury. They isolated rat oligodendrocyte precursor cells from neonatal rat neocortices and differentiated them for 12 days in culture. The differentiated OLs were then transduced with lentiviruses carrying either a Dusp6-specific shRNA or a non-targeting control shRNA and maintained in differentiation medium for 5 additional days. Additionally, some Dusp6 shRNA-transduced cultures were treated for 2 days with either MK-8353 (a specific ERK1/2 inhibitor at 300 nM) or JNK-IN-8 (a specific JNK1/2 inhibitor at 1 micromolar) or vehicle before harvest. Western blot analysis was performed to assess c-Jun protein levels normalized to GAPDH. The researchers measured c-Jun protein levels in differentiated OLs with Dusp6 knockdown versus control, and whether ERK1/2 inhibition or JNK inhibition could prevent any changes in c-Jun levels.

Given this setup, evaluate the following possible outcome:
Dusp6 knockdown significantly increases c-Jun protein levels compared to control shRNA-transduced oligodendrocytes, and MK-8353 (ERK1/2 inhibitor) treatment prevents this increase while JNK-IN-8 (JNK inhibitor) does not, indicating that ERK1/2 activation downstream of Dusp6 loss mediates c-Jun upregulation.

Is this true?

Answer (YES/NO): NO